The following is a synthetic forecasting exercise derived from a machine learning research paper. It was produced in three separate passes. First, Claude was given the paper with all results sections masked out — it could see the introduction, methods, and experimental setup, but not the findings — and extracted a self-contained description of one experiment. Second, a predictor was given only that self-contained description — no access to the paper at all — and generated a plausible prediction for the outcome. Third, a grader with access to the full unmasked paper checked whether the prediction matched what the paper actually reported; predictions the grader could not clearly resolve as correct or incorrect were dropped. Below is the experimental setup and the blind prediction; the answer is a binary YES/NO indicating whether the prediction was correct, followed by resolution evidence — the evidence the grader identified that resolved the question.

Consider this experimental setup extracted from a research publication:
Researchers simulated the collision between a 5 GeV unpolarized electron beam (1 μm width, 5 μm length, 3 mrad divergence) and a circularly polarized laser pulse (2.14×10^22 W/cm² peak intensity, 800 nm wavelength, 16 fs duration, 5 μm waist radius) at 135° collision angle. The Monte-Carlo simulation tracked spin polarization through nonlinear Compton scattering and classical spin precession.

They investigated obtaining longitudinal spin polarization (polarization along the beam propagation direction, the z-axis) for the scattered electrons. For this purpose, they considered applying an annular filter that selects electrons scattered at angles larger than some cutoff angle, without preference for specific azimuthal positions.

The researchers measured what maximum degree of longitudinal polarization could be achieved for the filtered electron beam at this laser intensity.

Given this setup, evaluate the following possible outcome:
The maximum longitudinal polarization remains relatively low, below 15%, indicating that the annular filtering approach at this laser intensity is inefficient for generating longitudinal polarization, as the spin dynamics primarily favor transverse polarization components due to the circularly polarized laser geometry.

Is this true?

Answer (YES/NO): YES